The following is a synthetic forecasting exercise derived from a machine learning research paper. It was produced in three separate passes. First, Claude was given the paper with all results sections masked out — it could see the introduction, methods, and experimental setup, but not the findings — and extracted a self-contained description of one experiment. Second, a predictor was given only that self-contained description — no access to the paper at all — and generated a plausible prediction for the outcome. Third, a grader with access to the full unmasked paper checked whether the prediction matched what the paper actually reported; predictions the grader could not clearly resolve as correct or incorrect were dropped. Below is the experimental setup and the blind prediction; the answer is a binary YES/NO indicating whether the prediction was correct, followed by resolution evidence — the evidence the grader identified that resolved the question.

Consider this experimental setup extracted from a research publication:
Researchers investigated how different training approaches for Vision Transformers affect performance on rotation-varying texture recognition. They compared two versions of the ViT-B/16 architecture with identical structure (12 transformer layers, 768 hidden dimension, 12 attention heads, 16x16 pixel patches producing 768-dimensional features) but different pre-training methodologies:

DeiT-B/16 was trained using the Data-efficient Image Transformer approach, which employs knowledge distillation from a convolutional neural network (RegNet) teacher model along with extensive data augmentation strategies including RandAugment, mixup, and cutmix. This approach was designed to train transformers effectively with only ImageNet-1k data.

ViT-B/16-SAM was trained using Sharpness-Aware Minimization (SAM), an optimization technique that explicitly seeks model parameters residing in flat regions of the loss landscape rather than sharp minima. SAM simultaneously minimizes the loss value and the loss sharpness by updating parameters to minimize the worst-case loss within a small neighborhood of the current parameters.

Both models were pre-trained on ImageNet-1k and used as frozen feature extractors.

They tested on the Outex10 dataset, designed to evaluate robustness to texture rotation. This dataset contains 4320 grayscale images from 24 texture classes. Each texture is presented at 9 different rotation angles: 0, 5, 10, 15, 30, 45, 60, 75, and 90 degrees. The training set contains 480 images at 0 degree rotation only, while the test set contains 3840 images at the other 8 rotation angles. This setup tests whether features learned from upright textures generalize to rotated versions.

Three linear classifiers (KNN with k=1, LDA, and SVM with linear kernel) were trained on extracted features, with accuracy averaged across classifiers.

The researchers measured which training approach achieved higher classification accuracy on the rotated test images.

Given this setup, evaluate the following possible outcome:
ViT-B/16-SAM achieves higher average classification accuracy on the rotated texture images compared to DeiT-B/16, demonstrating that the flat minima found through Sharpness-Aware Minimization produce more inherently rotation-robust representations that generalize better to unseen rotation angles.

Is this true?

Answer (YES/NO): NO